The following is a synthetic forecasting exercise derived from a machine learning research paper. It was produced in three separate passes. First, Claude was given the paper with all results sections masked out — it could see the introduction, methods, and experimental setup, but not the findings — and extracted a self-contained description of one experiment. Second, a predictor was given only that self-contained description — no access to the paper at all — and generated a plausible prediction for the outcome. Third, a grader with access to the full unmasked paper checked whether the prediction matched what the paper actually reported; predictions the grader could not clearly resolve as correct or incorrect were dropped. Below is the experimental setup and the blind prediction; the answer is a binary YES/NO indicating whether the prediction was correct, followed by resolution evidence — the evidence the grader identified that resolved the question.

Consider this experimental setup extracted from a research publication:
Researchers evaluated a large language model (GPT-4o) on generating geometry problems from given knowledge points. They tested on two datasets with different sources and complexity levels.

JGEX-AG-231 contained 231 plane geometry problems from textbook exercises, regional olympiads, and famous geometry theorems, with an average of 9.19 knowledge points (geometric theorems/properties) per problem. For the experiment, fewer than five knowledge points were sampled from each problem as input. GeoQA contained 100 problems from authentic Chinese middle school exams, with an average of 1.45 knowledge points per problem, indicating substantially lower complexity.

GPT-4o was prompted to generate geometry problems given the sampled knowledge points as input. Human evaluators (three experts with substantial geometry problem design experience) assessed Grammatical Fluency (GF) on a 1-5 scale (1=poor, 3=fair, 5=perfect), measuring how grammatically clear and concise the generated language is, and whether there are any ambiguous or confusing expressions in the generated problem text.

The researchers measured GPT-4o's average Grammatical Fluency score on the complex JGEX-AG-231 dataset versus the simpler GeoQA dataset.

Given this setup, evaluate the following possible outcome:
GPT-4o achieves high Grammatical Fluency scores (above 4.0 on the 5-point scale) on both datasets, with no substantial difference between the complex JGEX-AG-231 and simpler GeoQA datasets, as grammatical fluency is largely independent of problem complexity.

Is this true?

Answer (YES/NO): NO